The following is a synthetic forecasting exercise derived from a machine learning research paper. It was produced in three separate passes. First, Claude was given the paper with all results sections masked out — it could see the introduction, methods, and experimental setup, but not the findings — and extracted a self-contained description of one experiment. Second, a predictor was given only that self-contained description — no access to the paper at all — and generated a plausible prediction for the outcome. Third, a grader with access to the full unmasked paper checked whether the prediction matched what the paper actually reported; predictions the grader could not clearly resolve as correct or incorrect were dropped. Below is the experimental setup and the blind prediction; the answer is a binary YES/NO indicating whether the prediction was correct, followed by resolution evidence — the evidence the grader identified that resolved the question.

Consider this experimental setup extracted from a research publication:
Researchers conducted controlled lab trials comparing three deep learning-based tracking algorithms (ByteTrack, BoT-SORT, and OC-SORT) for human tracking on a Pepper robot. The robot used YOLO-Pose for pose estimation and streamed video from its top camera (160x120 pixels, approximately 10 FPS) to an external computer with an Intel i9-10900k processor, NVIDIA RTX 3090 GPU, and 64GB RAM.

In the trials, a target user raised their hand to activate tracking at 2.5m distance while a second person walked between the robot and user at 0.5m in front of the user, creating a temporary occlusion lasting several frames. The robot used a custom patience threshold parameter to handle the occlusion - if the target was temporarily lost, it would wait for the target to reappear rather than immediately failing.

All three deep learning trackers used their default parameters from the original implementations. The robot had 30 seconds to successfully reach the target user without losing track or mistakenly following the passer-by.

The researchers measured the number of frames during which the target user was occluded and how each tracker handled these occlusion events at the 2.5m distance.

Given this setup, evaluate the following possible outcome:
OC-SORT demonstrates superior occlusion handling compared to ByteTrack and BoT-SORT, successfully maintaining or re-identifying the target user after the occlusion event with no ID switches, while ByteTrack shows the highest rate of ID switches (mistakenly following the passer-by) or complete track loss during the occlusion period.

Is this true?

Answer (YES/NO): NO